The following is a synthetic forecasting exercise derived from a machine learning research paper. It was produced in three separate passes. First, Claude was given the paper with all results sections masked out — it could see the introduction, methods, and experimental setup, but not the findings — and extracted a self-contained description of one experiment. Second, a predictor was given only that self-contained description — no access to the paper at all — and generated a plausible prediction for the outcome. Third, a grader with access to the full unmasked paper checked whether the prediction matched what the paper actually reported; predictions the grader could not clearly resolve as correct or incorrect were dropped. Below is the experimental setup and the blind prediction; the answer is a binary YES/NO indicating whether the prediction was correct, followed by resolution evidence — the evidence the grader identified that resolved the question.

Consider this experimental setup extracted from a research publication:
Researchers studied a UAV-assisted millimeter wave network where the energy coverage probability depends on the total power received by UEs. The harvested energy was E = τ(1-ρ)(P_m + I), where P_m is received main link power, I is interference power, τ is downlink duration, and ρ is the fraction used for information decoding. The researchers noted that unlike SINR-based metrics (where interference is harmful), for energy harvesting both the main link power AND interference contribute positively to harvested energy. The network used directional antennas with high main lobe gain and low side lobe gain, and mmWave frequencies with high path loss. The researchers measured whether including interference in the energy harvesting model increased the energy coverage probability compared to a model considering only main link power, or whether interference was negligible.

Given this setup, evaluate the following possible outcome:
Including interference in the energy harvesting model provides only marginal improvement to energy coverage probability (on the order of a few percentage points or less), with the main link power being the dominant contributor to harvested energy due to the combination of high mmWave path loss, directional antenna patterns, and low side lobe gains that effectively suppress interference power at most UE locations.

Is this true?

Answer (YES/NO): YES